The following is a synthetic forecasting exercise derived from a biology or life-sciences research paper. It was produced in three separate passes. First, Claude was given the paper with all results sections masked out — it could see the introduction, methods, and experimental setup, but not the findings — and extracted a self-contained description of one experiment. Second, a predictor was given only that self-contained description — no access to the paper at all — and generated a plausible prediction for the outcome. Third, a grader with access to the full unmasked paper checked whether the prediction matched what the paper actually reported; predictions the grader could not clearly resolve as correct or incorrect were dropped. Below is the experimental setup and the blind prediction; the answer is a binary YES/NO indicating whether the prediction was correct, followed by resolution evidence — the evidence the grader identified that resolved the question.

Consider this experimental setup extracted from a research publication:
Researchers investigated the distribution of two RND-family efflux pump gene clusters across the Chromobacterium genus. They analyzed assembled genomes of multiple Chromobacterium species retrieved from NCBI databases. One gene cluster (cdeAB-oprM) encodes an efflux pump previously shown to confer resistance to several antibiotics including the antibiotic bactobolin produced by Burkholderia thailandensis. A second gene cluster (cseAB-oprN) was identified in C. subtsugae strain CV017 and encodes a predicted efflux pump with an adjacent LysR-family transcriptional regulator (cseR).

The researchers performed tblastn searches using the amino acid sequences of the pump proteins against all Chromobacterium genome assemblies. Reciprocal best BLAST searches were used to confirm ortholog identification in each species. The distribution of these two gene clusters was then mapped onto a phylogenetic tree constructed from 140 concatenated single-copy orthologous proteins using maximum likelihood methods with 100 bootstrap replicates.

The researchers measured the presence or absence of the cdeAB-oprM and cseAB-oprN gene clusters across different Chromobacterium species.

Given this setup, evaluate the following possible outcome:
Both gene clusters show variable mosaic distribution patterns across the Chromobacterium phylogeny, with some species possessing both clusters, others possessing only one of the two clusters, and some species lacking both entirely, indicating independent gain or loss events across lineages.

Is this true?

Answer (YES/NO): NO